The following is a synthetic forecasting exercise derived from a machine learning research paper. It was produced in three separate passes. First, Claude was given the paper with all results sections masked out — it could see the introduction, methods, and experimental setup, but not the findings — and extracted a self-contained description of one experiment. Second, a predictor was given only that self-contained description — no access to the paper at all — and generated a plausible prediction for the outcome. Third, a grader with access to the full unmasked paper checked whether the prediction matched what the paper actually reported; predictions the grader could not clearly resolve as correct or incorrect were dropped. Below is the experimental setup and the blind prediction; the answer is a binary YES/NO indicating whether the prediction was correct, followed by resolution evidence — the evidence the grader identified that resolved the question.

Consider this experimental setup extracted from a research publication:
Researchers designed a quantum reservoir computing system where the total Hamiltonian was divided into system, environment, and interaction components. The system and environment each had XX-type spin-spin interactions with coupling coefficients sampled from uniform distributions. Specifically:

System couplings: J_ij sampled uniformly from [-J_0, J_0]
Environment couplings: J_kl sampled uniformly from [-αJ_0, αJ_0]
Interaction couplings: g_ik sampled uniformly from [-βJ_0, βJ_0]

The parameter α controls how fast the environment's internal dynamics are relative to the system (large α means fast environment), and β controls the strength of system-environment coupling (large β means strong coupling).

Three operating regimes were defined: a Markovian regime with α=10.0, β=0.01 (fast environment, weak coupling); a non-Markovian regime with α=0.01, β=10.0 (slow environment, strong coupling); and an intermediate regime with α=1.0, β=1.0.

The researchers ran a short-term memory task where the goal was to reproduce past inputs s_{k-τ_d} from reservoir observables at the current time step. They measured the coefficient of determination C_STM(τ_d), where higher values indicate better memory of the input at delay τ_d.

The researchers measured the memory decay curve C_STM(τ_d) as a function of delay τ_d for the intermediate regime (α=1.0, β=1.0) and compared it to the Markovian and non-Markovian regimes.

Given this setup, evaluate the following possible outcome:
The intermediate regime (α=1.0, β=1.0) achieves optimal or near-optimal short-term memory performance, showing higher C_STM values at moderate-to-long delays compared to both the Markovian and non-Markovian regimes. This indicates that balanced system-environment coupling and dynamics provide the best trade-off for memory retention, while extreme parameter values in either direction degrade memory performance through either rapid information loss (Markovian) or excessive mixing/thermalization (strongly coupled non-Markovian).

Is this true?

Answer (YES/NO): NO